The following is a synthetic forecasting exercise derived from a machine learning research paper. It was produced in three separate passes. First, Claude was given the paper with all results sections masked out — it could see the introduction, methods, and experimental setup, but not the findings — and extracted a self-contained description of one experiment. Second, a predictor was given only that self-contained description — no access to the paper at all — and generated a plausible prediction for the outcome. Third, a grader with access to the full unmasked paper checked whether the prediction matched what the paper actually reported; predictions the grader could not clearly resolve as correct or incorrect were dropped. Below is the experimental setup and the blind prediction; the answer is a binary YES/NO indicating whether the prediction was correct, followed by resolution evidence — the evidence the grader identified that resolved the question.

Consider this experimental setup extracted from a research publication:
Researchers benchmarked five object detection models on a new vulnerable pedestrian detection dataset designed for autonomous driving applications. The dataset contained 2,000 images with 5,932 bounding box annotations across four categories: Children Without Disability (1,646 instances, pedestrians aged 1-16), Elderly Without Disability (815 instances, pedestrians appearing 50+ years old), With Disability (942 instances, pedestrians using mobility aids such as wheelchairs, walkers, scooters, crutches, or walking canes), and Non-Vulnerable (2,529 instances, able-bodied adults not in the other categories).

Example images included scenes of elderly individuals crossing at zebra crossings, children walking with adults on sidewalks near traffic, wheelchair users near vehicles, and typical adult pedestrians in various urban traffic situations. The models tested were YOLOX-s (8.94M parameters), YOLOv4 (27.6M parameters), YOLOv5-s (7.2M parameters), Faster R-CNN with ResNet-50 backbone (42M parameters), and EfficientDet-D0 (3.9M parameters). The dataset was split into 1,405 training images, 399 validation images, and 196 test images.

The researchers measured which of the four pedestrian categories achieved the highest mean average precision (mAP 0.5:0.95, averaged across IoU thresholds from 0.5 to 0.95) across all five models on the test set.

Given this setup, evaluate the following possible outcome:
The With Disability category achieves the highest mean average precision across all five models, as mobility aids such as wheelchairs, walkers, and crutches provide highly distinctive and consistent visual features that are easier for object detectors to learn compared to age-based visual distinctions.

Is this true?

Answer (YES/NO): YES